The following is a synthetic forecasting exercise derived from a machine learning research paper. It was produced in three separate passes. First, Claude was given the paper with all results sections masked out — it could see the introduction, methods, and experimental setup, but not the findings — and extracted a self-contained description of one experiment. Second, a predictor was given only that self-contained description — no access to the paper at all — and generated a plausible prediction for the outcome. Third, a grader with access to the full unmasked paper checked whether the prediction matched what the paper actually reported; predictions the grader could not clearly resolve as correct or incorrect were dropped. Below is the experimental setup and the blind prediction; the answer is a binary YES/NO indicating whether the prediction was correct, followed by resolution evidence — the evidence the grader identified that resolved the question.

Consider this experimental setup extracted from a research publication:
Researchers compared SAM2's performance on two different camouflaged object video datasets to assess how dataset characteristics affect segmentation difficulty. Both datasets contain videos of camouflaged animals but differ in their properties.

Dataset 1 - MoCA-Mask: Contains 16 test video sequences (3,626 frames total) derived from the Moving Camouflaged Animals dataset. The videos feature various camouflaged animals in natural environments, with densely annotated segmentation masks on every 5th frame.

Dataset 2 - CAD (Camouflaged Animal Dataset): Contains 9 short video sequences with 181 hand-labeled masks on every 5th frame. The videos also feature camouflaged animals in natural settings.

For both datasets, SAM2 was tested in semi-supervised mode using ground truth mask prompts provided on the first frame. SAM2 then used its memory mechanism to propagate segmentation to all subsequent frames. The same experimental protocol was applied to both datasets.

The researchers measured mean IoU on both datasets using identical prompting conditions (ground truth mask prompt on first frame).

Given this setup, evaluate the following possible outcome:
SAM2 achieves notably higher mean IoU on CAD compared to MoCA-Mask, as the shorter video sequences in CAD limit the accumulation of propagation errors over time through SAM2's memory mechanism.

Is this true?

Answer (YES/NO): YES